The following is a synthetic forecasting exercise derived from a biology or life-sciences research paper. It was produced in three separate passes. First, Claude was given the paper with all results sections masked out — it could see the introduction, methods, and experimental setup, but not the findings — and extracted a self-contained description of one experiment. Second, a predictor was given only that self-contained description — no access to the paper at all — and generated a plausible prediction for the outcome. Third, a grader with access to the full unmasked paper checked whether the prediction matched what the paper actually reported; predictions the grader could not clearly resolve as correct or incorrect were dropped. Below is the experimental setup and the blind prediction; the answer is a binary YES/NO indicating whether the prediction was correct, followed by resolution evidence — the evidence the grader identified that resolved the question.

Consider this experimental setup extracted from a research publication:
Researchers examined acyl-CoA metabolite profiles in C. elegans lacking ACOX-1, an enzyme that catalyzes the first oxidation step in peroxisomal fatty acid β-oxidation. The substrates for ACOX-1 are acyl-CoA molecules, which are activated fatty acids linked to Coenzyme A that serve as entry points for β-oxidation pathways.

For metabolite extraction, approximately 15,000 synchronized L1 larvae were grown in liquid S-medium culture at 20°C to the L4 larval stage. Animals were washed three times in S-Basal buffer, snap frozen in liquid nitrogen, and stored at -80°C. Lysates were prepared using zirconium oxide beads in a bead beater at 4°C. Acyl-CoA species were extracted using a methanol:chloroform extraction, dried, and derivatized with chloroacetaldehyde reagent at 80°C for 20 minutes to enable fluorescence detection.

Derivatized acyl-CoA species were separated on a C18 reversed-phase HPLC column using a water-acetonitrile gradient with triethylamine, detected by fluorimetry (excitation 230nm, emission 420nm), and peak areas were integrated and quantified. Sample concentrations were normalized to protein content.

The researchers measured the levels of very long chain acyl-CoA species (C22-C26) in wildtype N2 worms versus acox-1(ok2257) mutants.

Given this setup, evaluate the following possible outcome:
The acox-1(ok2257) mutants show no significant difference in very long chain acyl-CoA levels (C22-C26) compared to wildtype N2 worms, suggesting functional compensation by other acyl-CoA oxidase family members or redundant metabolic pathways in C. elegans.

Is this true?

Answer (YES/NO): YES